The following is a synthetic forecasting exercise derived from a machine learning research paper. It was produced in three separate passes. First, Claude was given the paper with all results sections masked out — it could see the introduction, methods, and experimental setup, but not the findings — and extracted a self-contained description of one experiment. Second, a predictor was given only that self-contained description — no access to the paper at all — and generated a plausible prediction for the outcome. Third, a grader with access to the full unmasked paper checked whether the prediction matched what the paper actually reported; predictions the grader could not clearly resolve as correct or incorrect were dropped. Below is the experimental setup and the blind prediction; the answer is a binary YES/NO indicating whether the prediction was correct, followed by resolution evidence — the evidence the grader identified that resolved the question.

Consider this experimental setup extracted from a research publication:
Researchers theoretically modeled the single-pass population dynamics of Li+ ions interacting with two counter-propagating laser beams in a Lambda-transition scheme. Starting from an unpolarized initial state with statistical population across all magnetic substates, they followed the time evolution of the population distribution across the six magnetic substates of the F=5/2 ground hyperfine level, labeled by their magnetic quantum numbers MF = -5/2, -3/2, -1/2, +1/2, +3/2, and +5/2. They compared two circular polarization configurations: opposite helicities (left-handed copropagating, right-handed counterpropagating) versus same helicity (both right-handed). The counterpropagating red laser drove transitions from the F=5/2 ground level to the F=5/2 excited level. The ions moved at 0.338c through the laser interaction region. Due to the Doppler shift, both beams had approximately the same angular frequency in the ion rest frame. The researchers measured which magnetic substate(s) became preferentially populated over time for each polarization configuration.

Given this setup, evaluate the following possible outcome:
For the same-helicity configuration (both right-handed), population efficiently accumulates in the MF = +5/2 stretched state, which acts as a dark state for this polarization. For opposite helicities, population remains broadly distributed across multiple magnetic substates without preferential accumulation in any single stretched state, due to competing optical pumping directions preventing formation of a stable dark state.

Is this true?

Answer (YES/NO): NO